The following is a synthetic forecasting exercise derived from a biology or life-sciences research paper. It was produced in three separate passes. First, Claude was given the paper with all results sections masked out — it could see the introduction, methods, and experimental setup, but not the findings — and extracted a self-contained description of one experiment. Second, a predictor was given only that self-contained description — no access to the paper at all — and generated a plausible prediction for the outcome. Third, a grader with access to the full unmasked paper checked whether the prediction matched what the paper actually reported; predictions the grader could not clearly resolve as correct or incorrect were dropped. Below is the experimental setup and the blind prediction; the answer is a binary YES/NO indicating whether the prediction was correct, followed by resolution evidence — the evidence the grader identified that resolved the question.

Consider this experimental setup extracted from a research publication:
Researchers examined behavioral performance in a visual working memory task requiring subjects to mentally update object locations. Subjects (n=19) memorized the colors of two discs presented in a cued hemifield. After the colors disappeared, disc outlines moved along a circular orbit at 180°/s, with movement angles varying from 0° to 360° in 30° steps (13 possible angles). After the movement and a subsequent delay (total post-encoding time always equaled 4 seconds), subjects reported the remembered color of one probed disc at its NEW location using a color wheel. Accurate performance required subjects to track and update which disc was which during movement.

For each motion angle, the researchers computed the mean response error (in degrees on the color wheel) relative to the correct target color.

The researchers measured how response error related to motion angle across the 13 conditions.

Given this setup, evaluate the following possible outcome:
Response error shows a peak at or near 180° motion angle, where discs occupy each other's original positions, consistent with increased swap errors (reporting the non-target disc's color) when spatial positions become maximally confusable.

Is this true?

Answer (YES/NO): NO